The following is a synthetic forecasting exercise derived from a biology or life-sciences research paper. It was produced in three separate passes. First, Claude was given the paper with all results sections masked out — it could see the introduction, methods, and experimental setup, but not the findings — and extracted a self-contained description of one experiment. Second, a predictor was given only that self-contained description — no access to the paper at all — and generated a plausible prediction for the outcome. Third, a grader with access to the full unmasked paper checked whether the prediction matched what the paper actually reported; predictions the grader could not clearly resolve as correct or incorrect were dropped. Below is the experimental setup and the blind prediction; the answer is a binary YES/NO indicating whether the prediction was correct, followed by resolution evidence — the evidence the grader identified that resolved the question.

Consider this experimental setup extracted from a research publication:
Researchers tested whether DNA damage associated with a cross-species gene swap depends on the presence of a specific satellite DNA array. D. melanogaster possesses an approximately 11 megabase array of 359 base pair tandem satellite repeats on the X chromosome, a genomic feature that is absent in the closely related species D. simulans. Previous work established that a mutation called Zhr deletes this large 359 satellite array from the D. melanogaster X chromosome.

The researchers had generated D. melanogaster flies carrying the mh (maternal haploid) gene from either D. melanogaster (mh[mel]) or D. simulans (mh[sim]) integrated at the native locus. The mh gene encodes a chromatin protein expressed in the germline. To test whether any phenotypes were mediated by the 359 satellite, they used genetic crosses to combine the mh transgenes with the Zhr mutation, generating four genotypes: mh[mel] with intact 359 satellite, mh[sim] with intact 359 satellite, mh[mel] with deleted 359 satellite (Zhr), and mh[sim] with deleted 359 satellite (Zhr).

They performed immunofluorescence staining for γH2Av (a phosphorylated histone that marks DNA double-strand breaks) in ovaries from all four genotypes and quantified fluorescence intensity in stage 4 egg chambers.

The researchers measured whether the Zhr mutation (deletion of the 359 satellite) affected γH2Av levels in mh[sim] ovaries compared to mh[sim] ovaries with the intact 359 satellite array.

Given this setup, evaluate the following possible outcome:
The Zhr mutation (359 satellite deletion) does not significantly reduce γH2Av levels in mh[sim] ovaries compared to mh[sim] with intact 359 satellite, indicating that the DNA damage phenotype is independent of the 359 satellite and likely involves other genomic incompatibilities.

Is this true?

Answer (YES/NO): NO